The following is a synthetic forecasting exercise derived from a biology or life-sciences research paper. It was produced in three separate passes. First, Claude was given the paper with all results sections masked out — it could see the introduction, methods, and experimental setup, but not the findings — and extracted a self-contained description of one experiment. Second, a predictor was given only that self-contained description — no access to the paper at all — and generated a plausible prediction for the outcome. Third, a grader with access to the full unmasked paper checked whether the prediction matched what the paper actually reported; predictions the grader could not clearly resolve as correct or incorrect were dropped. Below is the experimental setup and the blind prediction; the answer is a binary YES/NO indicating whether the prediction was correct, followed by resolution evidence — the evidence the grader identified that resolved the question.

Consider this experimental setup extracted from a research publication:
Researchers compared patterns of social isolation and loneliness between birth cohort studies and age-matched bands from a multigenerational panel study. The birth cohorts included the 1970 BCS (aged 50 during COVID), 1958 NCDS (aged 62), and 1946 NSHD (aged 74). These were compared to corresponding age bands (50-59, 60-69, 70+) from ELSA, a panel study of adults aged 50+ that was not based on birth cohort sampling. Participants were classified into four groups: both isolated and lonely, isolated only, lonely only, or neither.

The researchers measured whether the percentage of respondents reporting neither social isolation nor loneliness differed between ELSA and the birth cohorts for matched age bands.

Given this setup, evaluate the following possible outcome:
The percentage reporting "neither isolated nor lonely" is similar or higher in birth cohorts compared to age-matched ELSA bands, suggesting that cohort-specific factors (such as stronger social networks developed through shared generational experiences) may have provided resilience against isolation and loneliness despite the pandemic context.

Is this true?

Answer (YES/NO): YES